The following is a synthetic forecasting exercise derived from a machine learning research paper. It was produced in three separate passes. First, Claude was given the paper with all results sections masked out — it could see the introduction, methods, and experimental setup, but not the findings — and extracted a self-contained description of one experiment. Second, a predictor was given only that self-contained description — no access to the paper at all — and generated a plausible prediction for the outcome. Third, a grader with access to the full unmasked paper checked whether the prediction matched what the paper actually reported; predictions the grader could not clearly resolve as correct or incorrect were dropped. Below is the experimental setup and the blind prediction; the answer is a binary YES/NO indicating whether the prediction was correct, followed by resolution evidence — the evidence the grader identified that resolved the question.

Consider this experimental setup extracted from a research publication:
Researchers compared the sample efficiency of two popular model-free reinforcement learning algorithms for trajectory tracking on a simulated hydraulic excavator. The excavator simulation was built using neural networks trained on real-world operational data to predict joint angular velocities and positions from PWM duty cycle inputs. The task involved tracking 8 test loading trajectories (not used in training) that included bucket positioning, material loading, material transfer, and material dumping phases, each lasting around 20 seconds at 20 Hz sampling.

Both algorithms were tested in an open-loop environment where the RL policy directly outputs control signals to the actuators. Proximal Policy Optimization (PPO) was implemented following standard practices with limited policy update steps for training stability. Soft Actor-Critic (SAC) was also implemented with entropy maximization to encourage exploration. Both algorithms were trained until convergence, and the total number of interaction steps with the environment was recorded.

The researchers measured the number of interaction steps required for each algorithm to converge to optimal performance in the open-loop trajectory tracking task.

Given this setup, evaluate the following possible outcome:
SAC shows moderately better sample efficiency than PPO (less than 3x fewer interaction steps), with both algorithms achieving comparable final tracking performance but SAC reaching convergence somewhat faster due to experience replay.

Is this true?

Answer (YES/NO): NO